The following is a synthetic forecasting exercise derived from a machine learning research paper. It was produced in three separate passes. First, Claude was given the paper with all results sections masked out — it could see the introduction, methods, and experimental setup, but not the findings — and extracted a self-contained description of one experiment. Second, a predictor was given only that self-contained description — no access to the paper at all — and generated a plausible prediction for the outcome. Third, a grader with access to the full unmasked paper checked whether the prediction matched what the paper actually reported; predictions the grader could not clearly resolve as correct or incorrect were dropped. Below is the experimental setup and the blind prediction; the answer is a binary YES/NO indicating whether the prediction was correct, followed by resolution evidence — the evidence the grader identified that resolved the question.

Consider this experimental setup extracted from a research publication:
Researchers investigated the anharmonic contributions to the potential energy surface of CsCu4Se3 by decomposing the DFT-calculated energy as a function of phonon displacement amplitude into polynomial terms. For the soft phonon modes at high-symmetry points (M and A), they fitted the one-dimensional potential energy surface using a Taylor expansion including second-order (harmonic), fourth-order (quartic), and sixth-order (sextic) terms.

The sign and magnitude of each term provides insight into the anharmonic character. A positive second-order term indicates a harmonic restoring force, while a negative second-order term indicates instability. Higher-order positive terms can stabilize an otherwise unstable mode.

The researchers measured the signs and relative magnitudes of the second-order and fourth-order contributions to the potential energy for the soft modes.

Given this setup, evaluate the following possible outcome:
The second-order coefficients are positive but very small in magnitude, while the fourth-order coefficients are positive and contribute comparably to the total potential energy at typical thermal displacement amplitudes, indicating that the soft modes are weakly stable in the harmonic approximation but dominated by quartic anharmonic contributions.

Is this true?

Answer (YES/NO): NO